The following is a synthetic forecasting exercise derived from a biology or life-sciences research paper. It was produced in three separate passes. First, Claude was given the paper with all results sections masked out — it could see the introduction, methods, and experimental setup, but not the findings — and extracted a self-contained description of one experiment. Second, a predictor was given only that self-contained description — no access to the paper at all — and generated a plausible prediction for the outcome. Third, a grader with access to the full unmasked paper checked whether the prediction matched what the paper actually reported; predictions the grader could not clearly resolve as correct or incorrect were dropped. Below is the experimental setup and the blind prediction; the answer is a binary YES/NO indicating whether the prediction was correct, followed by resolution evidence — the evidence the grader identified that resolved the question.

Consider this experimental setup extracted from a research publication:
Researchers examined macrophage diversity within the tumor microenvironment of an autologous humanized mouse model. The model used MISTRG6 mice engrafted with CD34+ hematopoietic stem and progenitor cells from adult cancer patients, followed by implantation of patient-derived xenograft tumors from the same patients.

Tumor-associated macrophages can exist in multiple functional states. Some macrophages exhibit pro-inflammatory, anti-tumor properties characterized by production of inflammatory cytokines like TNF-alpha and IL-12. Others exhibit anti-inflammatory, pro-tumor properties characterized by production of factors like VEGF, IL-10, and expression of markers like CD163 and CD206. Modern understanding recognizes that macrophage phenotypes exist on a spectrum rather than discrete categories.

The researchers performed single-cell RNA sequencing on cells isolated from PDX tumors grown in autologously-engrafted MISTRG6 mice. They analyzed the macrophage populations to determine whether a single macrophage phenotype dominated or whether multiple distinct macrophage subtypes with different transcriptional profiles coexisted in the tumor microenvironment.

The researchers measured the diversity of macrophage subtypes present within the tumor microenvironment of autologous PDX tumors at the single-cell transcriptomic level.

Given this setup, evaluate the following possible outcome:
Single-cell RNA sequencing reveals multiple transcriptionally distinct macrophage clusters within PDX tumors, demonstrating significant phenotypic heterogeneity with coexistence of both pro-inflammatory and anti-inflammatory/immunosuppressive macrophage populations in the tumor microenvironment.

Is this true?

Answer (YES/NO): YES